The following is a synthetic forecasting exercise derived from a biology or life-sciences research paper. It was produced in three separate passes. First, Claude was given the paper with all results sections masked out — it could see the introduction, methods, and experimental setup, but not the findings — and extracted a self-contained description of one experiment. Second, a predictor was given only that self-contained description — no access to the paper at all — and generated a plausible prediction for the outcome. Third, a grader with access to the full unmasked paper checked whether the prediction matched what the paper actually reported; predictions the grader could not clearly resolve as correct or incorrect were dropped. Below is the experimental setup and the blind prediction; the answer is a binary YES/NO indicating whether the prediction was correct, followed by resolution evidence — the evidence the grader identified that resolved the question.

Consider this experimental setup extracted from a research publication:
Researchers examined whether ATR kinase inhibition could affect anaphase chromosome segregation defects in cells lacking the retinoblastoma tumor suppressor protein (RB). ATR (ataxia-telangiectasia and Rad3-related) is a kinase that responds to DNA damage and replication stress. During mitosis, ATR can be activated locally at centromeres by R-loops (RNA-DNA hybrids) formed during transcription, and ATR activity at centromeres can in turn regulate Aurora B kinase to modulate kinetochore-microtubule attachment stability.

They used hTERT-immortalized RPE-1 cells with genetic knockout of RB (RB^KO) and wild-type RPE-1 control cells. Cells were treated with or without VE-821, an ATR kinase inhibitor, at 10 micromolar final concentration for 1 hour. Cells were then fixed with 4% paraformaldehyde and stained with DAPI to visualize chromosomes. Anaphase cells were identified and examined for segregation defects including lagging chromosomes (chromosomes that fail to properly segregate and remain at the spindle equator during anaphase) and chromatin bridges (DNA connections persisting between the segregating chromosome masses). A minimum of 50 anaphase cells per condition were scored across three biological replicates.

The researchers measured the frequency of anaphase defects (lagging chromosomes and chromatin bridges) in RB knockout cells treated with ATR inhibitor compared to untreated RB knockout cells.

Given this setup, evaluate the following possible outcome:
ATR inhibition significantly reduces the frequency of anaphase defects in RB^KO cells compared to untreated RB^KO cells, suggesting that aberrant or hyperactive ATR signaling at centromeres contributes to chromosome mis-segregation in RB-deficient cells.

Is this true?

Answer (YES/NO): YES